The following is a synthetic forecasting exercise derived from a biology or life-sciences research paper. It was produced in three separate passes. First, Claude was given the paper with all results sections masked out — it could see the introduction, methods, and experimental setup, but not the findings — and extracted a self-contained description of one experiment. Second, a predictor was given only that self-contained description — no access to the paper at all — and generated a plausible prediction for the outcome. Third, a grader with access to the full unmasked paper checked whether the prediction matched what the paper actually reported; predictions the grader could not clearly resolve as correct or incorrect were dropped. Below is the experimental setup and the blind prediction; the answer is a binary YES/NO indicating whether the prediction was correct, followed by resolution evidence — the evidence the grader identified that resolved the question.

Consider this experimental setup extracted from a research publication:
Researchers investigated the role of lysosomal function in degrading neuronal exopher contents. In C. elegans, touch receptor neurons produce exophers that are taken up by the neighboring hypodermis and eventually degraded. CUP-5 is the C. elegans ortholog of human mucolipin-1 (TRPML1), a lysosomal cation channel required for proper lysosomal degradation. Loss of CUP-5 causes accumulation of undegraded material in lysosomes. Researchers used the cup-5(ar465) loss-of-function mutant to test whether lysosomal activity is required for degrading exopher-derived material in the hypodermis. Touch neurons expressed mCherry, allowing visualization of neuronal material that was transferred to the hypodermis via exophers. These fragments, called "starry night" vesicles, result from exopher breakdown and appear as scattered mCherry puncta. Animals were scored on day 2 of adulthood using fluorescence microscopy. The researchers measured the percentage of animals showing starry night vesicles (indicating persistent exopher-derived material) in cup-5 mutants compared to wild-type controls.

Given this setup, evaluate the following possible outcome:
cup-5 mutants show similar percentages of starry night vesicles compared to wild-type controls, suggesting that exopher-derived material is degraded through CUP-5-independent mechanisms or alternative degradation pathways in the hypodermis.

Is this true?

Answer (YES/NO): NO